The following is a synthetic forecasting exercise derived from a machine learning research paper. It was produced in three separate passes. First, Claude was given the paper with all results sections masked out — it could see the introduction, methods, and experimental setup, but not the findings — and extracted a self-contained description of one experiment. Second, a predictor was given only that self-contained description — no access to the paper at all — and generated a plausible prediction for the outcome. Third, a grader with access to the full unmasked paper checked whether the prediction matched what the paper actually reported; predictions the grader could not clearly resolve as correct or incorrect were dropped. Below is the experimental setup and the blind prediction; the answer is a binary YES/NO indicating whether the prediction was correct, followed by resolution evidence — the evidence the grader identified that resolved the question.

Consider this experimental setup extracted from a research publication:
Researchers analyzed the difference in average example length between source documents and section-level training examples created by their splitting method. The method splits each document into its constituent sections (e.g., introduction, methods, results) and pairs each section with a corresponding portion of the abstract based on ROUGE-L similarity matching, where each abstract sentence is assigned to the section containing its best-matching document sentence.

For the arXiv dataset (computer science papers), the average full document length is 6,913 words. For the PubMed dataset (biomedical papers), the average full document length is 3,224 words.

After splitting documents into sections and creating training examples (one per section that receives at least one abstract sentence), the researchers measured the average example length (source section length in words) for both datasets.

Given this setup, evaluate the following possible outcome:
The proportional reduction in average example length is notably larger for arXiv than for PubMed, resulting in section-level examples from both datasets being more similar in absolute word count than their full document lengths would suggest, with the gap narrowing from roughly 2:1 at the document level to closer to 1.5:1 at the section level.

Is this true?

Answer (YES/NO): YES